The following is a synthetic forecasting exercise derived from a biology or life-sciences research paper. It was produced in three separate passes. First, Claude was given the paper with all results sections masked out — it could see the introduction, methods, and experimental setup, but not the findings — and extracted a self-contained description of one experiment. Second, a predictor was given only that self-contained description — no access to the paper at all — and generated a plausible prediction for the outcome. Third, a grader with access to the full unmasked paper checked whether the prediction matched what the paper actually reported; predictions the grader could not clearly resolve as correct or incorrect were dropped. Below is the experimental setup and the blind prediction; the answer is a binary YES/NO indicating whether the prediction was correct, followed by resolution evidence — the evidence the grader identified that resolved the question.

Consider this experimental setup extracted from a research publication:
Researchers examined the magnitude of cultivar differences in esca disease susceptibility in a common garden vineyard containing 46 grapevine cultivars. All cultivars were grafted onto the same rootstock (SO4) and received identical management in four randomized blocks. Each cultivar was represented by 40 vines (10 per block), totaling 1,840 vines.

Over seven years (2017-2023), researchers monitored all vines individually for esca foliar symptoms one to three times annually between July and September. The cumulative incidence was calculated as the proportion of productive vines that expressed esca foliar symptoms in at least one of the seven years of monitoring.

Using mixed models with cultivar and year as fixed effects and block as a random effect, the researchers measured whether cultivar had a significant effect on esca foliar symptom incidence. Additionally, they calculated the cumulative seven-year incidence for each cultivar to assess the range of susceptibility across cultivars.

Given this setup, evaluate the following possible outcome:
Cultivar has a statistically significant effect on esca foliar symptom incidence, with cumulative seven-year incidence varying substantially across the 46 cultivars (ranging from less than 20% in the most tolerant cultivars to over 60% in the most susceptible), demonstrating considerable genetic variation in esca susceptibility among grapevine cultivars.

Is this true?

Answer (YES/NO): YES